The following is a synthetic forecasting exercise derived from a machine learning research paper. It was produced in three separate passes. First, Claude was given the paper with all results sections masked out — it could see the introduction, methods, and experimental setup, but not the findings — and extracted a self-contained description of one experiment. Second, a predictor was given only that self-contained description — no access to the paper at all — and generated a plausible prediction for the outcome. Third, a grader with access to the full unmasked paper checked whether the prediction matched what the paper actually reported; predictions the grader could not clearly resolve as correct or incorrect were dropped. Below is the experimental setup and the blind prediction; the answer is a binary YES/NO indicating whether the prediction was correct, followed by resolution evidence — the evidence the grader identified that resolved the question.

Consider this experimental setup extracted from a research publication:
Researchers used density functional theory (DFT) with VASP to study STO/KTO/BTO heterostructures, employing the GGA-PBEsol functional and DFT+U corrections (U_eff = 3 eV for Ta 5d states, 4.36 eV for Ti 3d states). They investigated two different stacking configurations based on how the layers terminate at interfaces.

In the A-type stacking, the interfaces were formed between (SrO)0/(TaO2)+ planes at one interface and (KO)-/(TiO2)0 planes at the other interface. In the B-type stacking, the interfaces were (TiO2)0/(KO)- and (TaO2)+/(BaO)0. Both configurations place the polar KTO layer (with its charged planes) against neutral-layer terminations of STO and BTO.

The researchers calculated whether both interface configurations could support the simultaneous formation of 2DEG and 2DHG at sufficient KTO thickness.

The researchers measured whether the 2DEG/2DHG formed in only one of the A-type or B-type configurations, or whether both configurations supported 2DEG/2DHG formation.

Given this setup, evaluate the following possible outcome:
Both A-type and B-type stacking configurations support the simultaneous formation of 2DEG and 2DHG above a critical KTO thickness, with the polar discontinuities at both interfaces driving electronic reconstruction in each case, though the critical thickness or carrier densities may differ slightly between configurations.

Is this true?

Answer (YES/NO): YES